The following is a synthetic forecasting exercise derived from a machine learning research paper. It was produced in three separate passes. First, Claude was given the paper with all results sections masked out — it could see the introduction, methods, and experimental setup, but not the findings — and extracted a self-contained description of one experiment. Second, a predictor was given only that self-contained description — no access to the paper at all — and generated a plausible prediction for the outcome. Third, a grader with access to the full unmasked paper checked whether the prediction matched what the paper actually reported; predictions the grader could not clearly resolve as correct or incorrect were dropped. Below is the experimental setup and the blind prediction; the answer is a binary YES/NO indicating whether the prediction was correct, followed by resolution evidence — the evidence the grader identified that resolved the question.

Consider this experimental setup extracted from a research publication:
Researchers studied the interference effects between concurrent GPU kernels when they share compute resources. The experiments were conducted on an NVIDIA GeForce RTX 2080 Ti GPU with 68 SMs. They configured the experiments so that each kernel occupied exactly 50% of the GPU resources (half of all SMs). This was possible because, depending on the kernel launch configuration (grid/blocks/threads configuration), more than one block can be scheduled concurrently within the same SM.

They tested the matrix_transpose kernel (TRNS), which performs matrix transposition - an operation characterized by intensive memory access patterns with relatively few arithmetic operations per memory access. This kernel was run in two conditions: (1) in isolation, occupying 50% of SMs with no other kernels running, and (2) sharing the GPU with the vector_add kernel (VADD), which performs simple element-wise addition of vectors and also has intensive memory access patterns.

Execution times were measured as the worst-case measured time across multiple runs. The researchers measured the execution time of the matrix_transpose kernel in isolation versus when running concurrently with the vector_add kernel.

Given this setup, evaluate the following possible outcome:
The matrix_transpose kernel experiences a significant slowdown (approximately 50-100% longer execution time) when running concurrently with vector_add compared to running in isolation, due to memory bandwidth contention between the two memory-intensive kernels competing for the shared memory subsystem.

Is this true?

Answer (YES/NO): NO